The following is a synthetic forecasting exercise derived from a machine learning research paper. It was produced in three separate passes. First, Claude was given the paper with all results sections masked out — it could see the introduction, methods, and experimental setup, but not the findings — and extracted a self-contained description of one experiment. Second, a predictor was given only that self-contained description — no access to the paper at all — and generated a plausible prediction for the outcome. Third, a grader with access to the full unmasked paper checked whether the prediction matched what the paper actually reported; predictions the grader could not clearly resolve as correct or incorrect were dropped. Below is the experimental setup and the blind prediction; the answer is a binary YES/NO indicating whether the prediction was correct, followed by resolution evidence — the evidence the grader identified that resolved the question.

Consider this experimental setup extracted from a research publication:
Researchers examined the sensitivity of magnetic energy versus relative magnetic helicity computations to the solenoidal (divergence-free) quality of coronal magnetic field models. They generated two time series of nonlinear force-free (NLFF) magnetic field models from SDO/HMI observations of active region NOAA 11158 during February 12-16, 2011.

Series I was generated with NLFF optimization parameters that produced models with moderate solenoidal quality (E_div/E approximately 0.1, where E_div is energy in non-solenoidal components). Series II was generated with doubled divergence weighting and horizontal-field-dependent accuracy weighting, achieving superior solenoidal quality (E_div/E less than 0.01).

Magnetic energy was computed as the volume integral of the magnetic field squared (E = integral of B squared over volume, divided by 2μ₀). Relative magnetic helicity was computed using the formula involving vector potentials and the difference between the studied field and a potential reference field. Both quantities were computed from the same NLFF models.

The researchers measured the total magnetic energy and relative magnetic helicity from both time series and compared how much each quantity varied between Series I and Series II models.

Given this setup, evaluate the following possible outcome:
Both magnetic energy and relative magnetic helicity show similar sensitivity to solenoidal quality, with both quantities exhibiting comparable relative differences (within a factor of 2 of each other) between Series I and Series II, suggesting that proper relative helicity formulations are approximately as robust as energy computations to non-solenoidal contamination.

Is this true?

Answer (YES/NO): NO